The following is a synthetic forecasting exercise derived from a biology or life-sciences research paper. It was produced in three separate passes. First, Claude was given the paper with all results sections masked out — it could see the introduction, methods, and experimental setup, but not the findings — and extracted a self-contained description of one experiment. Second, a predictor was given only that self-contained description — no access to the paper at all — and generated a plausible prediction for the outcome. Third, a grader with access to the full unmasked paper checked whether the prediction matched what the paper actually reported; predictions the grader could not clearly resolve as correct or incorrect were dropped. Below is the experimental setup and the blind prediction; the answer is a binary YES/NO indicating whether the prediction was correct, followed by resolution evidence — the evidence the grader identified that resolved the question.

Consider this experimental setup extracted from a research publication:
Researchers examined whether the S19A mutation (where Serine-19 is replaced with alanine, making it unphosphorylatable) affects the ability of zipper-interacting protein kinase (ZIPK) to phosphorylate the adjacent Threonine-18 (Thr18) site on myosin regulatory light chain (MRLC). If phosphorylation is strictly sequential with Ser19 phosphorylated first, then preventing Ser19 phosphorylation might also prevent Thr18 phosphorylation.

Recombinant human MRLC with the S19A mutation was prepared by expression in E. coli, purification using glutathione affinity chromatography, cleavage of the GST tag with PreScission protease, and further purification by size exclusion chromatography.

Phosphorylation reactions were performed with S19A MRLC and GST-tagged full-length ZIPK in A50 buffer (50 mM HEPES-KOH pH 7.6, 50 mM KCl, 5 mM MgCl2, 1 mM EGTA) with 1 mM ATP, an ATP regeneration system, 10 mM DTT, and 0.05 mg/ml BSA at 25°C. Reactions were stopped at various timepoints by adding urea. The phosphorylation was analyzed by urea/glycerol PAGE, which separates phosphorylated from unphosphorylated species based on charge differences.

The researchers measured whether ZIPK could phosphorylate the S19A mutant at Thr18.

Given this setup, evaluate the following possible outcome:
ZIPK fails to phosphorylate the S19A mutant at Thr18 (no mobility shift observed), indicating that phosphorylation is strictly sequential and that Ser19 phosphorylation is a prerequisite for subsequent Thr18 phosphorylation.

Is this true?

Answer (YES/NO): NO